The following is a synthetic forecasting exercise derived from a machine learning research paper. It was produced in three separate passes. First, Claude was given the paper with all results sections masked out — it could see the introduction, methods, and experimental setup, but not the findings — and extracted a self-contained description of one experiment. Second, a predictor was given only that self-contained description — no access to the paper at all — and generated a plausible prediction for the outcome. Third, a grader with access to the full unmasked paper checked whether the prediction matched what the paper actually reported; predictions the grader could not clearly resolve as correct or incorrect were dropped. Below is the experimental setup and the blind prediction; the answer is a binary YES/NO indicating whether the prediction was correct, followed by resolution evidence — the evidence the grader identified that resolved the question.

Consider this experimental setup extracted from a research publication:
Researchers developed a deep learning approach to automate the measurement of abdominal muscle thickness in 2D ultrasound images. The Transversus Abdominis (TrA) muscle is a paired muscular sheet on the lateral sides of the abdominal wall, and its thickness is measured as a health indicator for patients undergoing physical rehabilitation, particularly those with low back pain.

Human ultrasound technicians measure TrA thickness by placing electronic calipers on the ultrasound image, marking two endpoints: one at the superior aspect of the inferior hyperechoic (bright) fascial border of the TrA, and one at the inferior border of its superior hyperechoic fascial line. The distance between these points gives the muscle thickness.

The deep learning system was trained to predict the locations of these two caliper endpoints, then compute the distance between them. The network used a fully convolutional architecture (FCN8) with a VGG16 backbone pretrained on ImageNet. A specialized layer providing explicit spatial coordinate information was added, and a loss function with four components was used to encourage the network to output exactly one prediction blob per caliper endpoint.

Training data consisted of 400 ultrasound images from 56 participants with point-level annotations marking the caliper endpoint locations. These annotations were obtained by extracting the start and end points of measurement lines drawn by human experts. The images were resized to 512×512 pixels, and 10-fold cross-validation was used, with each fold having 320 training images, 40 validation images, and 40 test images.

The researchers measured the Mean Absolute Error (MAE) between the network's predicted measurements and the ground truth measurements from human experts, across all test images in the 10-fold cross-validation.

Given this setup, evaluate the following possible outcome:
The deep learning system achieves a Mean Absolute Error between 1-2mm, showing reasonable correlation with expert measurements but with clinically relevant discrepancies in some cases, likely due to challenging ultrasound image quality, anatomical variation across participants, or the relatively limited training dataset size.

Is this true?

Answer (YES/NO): NO